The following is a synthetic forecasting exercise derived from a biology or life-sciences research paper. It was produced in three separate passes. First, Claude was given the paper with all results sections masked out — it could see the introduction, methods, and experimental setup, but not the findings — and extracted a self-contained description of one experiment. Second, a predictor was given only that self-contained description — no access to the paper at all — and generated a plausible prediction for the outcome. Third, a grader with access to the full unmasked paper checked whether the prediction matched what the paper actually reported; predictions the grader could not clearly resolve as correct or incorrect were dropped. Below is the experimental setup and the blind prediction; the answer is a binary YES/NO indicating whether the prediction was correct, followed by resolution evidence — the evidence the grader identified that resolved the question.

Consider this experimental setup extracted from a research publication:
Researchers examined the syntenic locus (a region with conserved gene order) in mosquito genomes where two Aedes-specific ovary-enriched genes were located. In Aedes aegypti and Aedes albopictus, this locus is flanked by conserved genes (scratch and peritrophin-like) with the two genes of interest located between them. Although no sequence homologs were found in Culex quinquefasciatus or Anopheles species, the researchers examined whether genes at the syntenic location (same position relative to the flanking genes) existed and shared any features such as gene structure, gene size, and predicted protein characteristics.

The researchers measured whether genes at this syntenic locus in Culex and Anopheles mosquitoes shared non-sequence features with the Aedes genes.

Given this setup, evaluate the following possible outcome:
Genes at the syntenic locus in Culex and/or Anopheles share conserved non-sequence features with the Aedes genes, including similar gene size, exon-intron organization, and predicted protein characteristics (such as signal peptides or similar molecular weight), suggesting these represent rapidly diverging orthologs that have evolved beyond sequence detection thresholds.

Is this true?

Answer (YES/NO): YES